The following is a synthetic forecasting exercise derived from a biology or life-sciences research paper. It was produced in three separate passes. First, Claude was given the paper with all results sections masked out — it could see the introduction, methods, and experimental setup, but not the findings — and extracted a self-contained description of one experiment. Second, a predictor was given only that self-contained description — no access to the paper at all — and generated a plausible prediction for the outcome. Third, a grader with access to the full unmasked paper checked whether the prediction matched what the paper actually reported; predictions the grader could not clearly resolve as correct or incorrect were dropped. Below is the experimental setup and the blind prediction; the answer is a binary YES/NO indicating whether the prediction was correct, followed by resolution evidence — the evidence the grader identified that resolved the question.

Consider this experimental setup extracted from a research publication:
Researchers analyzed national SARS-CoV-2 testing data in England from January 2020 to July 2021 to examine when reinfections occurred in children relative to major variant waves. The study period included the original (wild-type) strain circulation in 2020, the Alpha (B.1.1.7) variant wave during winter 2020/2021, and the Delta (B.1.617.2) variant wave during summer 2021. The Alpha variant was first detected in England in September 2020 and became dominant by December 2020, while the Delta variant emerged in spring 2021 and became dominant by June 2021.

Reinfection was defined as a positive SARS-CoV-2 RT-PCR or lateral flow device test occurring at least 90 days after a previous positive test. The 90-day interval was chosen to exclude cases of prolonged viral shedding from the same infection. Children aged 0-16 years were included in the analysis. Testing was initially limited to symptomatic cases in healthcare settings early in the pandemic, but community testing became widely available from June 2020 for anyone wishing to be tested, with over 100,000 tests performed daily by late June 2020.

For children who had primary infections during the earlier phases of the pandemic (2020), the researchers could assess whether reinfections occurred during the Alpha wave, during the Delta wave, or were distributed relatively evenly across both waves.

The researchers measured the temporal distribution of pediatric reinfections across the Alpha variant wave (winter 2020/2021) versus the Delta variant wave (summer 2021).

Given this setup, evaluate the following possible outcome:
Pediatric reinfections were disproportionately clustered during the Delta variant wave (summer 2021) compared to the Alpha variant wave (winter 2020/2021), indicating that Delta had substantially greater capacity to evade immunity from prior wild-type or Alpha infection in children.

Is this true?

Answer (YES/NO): YES